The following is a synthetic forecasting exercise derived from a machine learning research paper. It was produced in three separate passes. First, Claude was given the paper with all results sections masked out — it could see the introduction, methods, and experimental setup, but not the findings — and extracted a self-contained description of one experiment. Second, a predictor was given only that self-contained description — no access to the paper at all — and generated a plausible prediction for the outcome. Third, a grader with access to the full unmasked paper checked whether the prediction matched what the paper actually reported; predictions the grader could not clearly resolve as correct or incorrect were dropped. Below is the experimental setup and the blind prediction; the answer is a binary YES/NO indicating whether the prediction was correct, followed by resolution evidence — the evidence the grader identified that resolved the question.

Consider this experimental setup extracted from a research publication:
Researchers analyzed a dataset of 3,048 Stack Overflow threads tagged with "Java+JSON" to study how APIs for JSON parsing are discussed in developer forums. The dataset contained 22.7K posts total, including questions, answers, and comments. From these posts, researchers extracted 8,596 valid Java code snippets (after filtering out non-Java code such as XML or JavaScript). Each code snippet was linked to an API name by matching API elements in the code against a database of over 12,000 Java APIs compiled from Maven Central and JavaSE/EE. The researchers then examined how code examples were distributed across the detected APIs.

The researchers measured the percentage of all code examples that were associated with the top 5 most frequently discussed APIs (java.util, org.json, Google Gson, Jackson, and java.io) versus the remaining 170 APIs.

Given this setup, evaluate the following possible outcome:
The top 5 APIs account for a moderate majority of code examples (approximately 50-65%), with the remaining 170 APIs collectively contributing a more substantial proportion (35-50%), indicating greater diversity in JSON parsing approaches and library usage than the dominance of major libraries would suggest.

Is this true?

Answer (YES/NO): YES